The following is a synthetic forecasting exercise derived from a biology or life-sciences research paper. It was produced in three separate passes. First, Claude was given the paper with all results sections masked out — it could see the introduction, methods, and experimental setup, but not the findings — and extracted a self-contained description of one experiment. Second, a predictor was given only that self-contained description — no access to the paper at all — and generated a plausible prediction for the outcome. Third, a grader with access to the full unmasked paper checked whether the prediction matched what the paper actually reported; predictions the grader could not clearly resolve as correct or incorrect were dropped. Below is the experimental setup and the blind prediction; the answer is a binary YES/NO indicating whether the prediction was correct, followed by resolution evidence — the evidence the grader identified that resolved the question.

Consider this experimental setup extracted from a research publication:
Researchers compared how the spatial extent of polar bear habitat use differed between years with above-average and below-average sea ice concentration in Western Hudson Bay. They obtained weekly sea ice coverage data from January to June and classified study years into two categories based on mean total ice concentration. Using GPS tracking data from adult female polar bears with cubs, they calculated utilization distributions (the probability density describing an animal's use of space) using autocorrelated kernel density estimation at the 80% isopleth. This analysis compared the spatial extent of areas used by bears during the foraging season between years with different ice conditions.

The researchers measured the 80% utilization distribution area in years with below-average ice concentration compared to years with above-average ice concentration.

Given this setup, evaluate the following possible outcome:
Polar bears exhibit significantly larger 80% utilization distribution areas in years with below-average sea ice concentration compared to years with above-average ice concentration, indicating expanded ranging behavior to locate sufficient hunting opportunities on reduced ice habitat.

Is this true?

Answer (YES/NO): NO